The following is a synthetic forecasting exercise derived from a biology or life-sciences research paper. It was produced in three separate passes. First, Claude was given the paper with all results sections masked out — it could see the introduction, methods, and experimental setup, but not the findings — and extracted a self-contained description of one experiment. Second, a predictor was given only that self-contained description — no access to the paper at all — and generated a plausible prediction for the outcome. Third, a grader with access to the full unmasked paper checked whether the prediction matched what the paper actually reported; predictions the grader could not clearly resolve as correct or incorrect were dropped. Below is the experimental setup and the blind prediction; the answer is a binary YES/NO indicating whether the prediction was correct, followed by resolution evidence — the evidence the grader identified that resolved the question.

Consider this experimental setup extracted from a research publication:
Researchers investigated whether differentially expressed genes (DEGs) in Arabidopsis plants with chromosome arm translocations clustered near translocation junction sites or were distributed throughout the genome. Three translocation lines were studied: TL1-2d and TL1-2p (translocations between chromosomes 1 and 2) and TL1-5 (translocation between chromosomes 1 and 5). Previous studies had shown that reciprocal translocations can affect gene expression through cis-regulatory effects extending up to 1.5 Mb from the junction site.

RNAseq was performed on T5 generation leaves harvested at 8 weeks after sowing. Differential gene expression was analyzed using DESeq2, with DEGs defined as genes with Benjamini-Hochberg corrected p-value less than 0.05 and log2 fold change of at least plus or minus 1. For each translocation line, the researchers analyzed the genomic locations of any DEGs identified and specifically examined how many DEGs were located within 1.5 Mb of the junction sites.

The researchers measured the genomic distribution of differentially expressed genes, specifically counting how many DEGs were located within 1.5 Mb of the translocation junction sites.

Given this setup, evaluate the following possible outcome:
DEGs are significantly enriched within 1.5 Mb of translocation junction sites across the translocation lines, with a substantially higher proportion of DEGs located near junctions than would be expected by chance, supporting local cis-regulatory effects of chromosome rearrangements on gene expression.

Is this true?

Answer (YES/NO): NO